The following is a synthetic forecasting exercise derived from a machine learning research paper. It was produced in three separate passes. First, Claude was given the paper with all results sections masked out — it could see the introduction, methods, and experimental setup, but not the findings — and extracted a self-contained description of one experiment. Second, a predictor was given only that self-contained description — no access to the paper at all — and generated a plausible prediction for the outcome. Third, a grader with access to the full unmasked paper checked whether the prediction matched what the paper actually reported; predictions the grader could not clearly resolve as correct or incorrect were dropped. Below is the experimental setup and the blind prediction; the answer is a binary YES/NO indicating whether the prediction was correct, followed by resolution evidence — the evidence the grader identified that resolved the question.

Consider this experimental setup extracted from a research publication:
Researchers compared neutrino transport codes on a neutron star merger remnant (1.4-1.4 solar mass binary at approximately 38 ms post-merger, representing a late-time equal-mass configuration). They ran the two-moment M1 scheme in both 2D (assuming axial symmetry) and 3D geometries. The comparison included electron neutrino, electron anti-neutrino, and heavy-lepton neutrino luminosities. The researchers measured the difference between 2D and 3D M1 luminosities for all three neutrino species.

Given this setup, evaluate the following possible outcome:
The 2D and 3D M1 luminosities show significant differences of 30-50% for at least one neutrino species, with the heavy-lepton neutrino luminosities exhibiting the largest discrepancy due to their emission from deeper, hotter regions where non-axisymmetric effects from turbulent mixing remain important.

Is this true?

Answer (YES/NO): NO